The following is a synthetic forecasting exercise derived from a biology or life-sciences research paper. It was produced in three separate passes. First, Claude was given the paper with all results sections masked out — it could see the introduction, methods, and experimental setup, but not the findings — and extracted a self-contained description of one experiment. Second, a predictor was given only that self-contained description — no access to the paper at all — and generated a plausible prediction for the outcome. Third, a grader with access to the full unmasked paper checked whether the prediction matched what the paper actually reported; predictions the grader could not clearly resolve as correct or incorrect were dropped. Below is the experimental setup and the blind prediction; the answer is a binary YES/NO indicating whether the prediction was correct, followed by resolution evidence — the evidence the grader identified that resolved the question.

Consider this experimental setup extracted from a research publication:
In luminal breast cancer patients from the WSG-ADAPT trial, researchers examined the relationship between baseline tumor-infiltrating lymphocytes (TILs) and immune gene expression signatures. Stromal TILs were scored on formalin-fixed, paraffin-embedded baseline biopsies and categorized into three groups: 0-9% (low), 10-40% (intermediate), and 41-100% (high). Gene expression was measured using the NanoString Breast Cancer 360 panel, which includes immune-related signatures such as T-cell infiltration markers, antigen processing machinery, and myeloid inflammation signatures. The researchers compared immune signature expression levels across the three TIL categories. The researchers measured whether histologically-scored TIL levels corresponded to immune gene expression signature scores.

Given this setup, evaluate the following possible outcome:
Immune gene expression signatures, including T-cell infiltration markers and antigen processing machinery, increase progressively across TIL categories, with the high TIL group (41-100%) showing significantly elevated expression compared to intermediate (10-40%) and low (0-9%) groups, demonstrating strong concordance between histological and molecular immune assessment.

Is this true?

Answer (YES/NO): NO